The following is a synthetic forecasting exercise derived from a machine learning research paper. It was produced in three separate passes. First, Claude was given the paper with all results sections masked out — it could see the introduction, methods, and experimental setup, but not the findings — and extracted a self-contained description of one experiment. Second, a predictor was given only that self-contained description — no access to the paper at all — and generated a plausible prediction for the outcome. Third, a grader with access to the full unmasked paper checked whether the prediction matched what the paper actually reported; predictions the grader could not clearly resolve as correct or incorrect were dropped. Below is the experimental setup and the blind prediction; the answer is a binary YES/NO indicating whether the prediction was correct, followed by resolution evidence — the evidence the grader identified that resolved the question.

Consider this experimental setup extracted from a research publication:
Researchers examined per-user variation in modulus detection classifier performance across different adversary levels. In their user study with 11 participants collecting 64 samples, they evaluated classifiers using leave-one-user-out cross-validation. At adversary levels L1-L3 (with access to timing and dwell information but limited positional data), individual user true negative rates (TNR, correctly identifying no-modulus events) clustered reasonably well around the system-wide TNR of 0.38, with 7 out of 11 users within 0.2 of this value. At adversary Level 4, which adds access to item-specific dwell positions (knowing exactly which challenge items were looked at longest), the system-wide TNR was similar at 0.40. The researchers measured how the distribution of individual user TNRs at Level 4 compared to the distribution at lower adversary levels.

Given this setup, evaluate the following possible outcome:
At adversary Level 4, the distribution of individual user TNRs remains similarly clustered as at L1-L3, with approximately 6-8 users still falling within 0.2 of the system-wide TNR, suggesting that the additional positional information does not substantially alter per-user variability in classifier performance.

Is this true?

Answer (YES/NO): YES